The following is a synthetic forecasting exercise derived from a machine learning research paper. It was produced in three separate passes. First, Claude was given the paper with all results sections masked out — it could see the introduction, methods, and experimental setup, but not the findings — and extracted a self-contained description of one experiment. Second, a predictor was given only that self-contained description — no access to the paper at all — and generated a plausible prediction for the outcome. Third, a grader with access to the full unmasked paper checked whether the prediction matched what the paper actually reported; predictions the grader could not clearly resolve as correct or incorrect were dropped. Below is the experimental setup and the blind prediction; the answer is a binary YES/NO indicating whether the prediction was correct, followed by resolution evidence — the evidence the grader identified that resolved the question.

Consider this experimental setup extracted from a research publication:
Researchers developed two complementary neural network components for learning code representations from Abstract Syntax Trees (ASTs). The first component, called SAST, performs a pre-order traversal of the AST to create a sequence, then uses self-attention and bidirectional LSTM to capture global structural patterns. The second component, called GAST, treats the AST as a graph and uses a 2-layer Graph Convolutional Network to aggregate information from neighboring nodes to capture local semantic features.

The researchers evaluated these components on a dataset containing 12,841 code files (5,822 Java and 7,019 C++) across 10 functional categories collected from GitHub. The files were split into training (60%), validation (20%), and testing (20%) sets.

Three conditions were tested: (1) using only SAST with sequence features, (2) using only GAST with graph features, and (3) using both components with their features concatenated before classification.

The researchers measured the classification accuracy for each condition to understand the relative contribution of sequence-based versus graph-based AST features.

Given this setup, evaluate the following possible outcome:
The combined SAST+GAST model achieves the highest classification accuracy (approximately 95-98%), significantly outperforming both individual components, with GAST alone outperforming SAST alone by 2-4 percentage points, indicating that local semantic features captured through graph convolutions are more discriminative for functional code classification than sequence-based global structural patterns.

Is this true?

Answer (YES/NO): YES